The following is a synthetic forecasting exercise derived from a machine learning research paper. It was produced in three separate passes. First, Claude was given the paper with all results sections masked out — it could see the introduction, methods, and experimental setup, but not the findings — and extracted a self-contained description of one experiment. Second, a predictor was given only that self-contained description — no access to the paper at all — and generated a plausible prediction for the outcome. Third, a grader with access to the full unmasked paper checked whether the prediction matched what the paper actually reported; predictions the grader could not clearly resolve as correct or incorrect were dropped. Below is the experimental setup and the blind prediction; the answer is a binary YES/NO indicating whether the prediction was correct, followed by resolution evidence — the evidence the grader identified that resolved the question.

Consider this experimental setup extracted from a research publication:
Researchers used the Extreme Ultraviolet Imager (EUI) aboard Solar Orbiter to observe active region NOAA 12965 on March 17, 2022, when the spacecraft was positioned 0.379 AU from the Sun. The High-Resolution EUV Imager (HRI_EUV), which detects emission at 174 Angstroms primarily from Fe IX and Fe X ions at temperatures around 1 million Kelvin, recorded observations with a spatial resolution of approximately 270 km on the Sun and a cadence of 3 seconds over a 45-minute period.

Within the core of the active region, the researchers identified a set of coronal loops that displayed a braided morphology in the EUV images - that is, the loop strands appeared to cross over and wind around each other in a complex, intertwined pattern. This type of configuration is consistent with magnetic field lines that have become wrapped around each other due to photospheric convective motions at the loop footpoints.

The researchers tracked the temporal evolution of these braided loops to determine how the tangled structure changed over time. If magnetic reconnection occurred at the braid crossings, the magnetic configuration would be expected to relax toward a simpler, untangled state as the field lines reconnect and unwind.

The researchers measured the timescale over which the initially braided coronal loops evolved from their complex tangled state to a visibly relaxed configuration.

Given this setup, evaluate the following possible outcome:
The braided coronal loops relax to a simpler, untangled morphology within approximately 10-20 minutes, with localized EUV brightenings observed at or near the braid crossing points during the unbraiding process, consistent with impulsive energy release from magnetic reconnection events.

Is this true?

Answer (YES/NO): NO